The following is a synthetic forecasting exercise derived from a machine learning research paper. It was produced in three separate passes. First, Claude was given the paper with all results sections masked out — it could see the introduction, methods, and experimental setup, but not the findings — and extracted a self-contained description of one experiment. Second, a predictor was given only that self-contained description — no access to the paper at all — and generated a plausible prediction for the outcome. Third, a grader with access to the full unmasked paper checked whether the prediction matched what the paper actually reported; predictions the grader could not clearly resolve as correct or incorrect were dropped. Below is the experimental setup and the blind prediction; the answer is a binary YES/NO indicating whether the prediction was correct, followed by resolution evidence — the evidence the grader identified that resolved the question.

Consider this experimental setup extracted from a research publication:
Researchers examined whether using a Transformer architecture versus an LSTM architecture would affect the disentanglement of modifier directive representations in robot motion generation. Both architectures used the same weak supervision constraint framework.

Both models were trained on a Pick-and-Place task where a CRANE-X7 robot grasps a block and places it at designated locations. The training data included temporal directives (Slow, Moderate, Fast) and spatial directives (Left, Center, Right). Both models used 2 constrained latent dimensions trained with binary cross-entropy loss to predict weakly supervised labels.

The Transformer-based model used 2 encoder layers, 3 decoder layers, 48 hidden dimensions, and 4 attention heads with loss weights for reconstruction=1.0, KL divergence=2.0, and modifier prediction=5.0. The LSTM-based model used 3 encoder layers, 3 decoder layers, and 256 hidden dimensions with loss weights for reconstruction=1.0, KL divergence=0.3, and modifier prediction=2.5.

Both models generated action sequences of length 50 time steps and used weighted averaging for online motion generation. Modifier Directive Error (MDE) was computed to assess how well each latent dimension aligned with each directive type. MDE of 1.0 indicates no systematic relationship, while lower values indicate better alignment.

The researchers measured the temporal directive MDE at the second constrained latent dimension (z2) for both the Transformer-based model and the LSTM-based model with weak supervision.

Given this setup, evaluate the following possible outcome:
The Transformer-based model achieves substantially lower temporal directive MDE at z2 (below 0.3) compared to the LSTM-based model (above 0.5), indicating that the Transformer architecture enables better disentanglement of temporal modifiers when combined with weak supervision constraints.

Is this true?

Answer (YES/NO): NO